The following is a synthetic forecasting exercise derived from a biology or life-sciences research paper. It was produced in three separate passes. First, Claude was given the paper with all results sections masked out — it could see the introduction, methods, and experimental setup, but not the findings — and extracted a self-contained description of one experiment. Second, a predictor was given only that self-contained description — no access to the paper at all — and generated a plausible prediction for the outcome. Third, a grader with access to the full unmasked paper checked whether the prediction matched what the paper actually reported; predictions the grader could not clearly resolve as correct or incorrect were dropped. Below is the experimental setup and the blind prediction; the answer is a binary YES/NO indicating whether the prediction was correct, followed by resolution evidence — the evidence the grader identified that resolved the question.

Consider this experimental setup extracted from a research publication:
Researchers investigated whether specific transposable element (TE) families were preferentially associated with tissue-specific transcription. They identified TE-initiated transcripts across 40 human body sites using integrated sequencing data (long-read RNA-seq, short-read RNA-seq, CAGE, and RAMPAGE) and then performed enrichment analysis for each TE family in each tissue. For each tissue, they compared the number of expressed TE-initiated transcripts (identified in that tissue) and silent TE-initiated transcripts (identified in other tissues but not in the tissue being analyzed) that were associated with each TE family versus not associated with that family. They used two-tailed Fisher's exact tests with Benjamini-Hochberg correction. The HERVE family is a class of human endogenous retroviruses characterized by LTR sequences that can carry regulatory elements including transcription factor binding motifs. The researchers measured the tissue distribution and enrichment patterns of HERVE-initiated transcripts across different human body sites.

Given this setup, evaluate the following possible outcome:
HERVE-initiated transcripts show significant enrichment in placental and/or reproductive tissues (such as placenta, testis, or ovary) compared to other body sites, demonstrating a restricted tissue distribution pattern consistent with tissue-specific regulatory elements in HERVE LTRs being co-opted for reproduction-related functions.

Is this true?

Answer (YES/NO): NO